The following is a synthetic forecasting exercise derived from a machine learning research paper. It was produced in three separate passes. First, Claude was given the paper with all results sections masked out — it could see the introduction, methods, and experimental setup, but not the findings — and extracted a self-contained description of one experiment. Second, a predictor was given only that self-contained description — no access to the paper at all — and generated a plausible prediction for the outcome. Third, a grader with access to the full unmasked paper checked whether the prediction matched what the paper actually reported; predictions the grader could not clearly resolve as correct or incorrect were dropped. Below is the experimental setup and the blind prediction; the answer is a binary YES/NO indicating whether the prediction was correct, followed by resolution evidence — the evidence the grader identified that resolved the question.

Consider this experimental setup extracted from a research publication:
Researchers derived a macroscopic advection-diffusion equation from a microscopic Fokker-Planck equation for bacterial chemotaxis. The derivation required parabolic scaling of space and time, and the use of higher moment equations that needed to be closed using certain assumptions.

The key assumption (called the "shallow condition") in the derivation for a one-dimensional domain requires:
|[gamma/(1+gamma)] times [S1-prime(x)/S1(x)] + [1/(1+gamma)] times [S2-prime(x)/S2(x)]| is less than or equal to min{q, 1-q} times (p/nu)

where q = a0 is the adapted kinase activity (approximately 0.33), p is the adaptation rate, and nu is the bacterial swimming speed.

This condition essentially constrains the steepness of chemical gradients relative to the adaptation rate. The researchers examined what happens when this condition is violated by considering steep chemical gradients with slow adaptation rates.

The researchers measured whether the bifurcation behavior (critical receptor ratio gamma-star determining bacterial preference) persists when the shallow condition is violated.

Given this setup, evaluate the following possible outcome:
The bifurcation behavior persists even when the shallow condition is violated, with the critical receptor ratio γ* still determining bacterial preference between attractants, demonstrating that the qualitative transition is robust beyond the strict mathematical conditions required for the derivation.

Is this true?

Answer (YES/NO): YES